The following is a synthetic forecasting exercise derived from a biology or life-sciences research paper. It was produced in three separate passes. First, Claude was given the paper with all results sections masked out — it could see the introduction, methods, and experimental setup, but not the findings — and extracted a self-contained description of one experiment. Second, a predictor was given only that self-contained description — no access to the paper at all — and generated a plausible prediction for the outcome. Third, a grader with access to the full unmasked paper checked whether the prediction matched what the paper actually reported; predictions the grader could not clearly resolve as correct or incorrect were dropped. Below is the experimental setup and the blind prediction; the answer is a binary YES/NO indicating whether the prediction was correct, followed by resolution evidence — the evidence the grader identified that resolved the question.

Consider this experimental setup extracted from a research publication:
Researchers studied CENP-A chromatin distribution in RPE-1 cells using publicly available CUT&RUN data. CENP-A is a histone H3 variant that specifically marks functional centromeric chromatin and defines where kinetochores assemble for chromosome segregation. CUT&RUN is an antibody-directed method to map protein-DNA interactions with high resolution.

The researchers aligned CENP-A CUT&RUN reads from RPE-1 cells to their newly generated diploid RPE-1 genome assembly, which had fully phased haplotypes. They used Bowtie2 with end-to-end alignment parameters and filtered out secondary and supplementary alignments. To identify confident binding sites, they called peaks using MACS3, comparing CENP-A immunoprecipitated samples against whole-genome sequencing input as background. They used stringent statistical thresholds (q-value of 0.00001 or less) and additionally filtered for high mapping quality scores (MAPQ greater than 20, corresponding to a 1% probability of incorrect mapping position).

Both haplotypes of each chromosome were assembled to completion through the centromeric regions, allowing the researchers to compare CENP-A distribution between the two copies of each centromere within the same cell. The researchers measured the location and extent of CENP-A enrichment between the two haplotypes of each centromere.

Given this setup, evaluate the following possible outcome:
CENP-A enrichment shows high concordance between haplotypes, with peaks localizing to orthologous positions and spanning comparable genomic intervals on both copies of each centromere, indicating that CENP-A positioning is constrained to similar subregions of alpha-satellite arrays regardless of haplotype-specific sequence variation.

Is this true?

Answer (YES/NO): NO